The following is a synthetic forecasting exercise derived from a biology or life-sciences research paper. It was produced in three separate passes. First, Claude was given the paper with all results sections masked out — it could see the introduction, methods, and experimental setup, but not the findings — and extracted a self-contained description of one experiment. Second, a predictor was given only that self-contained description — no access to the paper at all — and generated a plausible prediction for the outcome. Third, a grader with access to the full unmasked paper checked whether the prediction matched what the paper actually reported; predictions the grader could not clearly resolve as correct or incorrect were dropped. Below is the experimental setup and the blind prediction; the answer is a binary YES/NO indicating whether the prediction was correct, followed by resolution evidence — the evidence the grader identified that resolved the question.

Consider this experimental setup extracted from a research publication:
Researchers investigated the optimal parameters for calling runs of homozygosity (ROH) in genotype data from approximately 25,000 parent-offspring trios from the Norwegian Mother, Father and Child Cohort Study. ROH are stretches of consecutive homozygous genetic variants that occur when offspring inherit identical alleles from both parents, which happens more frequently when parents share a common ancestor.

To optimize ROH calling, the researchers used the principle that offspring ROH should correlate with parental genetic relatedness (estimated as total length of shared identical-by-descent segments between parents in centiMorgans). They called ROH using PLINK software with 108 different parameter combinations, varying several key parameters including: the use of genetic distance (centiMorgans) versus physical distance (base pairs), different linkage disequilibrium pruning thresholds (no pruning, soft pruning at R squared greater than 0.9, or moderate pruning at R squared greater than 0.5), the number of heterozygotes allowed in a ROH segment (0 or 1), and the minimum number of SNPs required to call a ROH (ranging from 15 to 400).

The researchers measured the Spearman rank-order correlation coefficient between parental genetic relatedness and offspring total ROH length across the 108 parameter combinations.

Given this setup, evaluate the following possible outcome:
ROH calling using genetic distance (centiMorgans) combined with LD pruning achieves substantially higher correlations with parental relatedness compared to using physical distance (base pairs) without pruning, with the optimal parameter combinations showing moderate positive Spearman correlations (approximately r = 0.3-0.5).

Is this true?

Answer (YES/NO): NO